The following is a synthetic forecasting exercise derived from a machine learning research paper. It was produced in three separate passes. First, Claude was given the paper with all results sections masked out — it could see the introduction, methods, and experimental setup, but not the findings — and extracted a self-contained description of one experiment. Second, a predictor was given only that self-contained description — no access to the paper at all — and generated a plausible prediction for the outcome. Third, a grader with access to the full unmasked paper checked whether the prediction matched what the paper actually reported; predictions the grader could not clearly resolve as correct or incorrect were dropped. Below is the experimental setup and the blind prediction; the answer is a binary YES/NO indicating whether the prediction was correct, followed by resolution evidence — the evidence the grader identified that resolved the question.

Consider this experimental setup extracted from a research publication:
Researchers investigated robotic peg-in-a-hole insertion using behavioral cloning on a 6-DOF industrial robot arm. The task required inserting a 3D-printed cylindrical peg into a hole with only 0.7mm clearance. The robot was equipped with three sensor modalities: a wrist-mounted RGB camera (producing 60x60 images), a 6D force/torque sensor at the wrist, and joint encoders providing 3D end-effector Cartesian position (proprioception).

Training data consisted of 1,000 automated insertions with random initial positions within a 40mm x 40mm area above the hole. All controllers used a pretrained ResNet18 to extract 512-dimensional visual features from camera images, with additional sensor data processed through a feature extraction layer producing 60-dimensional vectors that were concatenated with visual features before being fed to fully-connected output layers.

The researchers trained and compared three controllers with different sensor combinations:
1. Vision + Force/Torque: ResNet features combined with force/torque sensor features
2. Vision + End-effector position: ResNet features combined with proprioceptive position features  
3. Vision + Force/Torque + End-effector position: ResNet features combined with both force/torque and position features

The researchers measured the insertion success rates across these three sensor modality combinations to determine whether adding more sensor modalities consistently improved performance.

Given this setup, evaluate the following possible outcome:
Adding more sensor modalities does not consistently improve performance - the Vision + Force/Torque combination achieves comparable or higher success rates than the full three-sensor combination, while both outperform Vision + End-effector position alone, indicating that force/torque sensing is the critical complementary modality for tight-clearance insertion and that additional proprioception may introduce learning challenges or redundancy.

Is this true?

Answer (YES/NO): NO